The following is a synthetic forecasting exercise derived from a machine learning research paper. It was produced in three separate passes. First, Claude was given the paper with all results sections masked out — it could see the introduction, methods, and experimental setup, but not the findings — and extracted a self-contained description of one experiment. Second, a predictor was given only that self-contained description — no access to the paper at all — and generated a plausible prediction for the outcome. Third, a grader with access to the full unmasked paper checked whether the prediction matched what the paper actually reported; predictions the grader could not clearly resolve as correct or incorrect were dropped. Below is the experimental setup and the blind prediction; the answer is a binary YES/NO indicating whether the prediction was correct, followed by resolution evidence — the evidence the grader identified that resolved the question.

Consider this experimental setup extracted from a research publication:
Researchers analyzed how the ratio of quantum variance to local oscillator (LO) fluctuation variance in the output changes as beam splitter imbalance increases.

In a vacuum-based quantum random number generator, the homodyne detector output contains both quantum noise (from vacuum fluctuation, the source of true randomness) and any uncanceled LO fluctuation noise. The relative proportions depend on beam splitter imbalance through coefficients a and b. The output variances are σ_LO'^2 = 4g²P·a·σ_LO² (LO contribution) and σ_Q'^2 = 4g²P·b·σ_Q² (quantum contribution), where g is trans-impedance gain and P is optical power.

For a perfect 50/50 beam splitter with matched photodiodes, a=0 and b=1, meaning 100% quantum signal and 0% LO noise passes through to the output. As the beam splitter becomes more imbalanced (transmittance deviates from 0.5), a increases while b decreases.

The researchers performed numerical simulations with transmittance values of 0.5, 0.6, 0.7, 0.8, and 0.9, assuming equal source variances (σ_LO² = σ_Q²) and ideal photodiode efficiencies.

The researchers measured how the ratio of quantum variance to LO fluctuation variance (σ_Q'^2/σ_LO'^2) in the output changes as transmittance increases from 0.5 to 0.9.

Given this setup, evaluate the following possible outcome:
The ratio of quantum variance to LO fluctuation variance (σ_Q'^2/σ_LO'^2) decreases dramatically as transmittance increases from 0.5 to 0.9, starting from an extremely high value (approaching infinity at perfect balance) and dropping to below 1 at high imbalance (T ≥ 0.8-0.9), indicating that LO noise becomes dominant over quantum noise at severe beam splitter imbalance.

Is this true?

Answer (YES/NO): YES